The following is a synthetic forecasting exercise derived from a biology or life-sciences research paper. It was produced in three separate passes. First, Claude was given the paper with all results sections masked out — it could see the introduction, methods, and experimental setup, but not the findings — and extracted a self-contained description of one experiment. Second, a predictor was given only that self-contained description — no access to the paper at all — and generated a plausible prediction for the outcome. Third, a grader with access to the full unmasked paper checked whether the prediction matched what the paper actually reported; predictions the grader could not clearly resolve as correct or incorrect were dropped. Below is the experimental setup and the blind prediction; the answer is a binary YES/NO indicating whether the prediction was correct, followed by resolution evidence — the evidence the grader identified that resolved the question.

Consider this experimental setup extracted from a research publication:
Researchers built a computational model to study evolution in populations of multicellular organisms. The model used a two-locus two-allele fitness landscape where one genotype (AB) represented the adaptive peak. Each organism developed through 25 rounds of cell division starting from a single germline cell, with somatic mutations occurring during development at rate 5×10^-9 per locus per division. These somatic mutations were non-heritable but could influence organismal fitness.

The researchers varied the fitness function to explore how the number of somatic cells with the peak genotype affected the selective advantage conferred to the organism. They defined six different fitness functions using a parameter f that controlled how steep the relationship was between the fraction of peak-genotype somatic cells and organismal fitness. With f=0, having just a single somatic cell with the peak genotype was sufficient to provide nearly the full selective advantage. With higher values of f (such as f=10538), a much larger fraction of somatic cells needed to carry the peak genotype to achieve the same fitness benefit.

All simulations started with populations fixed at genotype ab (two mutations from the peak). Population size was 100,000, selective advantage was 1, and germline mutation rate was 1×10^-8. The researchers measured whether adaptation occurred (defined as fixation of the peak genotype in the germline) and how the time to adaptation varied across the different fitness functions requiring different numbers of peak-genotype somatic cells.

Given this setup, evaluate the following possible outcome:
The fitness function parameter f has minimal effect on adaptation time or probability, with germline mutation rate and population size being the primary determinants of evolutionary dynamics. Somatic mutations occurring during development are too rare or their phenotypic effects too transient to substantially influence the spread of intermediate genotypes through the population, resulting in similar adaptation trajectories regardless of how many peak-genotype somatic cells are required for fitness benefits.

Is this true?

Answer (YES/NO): NO